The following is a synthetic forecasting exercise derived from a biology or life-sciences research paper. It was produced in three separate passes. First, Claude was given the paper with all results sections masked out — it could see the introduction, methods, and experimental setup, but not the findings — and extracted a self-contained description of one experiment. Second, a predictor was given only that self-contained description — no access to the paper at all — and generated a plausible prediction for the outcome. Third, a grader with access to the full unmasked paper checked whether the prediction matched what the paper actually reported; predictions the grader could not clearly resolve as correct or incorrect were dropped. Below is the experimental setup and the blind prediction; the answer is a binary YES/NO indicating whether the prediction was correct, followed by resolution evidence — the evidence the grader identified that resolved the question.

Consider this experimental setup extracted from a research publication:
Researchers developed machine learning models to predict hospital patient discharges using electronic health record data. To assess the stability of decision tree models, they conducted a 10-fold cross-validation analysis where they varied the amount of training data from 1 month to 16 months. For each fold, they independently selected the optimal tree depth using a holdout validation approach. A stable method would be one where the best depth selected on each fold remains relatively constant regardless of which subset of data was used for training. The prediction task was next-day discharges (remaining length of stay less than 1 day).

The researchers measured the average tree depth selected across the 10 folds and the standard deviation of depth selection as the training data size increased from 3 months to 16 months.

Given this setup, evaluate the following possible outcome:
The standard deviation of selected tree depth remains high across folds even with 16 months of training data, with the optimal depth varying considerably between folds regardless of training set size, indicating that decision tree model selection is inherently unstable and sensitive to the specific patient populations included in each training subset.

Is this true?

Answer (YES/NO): NO